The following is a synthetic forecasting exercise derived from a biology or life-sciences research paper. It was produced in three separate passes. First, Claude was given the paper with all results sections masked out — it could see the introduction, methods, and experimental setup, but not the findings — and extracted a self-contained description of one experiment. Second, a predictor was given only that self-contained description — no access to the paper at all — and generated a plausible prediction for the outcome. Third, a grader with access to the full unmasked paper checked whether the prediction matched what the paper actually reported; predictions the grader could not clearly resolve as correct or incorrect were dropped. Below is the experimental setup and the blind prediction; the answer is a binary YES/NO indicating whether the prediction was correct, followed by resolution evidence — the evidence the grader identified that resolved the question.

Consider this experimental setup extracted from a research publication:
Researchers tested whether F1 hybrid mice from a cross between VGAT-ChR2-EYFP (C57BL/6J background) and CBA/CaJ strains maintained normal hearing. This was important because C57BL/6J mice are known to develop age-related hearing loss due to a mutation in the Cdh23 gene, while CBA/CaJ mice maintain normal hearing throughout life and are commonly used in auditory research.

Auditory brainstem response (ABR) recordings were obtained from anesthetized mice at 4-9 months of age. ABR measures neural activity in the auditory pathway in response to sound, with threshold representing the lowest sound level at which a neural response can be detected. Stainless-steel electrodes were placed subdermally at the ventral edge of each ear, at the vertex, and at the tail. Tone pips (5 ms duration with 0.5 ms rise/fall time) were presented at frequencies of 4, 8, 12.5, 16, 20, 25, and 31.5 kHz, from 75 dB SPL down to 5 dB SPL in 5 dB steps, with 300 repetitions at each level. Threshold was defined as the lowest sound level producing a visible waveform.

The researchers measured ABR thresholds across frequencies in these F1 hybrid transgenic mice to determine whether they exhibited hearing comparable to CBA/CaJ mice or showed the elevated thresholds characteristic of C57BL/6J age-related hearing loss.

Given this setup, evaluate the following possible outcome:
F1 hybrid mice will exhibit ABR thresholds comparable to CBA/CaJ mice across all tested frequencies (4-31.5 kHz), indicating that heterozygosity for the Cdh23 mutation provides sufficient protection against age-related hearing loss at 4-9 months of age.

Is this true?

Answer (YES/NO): YES